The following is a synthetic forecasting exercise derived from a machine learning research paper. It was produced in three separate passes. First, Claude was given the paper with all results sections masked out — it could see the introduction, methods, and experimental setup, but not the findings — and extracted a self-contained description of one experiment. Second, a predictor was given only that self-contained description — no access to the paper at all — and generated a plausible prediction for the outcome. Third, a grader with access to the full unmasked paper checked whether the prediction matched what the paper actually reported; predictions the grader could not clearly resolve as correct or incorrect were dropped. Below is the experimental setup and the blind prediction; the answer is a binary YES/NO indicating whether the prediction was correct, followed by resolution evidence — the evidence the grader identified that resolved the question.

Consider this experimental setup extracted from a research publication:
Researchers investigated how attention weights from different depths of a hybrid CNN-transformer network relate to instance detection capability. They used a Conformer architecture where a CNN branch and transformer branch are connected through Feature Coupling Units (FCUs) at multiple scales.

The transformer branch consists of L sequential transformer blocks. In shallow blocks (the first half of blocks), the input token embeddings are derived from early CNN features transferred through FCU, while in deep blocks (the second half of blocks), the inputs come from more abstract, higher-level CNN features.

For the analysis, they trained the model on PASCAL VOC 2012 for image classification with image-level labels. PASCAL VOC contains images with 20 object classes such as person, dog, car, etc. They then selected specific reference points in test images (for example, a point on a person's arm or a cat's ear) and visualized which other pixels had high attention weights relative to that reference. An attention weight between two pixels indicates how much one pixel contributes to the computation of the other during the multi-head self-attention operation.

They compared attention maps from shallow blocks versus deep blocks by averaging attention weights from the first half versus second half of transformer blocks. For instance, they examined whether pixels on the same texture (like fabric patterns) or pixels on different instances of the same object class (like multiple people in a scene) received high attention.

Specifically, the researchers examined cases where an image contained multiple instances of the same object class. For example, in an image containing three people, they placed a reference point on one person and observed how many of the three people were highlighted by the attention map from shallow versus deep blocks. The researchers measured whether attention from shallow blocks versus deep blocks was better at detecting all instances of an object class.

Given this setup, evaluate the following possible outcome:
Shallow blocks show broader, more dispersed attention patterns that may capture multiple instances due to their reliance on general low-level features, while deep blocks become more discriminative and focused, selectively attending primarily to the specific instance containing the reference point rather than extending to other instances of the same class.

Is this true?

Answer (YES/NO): NO